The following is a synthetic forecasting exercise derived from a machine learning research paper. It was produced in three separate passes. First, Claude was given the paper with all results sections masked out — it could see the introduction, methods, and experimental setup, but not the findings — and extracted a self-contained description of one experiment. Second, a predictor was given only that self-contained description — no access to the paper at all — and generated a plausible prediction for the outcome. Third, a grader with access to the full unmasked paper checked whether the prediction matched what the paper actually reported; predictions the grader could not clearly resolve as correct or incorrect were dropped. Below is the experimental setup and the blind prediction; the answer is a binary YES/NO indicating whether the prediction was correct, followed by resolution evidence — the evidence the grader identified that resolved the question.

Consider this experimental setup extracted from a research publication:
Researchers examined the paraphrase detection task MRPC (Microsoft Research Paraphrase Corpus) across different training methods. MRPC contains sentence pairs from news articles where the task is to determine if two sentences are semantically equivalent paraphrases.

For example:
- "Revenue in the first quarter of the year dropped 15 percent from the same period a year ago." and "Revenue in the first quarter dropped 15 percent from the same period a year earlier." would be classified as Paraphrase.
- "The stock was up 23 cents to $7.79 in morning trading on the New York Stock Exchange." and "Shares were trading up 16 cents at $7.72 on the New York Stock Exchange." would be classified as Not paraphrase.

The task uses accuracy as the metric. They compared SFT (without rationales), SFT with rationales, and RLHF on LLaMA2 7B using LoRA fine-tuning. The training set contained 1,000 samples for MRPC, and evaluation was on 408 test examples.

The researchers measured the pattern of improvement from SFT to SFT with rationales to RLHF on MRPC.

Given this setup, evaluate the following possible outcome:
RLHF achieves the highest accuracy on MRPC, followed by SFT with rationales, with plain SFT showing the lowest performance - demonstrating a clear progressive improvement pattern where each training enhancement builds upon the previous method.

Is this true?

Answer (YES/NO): YES